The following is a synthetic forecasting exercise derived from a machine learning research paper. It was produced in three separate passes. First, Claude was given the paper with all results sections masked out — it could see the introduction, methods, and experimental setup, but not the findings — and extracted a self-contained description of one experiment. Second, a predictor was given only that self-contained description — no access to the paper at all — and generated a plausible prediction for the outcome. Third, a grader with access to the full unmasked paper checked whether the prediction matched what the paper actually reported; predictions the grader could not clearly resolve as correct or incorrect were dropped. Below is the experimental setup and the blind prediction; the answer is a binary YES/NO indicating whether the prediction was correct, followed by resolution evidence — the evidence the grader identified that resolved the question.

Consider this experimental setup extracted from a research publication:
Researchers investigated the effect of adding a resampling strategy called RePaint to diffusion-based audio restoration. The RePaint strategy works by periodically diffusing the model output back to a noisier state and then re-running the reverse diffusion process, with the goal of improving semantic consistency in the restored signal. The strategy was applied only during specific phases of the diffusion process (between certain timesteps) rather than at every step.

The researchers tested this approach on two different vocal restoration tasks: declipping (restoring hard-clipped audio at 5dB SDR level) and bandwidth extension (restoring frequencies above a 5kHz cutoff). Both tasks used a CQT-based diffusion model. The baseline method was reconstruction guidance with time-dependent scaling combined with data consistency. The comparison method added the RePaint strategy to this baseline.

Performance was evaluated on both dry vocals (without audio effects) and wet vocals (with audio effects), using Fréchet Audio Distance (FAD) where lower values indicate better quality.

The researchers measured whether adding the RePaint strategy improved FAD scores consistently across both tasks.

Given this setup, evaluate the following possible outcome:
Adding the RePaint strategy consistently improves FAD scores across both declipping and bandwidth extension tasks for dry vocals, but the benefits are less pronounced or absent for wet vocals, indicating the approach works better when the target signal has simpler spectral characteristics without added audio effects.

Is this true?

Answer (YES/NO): NO